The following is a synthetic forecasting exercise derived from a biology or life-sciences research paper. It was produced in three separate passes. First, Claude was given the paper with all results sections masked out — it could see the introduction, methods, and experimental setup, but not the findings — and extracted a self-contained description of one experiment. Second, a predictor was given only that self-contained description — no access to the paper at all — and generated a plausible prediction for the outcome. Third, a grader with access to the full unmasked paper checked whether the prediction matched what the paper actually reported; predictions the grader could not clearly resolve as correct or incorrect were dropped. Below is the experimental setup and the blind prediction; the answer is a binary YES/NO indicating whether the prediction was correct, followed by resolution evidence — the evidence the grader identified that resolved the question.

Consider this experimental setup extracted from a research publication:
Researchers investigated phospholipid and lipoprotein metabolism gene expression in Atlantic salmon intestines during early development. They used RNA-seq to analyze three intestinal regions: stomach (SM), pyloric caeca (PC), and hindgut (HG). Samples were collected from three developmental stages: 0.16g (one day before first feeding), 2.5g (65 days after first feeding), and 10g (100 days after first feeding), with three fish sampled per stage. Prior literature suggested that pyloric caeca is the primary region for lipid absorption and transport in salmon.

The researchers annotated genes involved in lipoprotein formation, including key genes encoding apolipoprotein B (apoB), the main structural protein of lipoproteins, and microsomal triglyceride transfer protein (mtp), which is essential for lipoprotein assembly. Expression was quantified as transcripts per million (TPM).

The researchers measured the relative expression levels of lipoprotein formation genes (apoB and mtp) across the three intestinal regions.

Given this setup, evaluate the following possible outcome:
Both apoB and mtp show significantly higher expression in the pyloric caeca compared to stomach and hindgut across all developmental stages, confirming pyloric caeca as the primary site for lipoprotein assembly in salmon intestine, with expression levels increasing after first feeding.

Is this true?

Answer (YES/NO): YES